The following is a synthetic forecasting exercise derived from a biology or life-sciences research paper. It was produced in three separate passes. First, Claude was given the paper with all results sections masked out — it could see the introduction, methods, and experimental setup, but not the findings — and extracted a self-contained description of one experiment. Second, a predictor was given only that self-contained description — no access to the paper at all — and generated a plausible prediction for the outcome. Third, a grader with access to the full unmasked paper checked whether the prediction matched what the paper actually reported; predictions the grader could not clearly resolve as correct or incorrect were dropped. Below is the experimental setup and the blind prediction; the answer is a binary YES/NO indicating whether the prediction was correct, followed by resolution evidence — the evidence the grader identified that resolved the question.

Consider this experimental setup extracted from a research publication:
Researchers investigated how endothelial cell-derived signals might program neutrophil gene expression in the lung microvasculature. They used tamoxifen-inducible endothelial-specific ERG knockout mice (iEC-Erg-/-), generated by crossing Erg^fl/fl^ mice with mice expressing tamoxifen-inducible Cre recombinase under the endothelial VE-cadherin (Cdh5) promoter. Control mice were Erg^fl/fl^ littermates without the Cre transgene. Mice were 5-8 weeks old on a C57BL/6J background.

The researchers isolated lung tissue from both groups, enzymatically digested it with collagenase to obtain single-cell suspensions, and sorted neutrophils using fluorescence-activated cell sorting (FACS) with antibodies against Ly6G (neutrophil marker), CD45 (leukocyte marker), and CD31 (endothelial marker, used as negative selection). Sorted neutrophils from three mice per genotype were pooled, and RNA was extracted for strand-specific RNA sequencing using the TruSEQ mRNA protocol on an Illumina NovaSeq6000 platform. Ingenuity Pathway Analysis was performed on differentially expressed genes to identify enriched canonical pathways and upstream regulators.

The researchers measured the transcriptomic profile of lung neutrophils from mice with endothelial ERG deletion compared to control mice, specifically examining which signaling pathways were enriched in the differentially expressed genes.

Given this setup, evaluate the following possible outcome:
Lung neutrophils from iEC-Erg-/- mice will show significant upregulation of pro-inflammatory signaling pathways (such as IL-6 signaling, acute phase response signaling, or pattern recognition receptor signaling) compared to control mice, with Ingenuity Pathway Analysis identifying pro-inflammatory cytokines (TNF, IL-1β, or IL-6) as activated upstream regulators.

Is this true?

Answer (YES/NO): NO